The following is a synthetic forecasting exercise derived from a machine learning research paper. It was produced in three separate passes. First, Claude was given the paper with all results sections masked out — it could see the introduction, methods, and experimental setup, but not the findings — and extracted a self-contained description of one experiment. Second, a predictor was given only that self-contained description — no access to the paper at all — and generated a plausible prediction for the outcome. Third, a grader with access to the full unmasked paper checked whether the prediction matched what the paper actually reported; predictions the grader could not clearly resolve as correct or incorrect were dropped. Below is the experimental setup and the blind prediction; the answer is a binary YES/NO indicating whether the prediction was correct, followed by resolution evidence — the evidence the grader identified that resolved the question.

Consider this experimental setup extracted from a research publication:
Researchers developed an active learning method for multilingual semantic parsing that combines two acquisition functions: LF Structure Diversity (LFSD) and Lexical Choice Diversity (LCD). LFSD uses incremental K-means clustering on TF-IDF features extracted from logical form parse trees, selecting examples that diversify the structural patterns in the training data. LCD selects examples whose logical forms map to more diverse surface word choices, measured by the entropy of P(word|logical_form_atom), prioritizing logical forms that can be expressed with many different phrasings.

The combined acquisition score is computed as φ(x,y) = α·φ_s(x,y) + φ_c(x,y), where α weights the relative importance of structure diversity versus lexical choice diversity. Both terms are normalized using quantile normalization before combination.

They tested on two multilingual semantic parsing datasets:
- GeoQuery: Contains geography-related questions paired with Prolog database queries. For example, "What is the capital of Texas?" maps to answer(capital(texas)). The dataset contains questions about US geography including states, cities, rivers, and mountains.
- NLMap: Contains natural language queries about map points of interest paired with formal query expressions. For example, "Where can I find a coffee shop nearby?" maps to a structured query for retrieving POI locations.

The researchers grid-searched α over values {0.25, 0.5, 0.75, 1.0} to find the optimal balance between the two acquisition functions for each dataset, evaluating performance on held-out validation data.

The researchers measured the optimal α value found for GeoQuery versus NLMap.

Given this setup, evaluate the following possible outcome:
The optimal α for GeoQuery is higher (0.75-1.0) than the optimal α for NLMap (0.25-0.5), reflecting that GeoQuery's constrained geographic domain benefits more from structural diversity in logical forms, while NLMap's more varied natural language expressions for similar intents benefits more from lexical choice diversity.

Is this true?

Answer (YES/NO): YES